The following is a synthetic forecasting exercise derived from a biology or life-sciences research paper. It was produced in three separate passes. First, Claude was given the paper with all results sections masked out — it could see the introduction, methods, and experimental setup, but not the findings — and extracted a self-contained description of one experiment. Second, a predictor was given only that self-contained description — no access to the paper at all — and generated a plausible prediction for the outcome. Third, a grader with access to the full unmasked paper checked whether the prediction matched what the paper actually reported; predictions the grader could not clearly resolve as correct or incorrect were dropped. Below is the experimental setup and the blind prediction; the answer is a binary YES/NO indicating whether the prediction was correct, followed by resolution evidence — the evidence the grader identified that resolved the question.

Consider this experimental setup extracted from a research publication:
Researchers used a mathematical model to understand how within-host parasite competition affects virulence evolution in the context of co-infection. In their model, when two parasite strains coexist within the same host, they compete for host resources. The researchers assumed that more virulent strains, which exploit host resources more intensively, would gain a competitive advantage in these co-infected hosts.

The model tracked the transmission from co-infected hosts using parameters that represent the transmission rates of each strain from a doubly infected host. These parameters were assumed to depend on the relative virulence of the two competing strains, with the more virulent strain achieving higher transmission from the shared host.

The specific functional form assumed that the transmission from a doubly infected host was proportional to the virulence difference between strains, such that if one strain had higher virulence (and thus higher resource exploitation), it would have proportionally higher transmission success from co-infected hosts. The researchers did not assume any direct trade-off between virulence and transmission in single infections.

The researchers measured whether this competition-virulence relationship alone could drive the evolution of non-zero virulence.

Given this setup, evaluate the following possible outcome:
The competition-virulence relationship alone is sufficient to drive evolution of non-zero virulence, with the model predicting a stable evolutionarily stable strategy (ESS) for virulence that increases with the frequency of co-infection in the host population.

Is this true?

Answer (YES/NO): YES